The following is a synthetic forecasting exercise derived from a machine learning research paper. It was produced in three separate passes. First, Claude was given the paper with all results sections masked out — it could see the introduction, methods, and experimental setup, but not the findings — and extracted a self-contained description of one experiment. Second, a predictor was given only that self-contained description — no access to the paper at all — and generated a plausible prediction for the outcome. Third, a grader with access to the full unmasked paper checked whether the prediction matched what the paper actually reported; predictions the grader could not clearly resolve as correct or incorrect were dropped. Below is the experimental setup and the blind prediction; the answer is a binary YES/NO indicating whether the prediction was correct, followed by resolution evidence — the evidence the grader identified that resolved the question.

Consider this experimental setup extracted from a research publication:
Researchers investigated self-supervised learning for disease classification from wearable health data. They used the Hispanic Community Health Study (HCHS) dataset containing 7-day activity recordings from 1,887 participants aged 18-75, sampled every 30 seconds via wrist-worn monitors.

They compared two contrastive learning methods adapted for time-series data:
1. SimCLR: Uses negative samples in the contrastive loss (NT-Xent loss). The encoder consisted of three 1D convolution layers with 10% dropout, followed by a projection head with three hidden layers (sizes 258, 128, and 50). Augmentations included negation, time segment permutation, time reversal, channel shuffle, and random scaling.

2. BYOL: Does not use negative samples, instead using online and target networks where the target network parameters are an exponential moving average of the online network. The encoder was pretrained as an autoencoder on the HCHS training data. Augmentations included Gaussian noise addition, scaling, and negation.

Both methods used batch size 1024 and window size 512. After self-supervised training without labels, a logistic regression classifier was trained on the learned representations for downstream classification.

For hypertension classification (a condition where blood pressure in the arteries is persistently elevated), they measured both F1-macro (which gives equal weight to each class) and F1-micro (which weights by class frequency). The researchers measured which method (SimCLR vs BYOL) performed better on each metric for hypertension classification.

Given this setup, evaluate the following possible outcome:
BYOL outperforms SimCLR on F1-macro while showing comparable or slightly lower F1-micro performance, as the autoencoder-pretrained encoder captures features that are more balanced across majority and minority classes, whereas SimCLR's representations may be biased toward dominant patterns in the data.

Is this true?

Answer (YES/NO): NO